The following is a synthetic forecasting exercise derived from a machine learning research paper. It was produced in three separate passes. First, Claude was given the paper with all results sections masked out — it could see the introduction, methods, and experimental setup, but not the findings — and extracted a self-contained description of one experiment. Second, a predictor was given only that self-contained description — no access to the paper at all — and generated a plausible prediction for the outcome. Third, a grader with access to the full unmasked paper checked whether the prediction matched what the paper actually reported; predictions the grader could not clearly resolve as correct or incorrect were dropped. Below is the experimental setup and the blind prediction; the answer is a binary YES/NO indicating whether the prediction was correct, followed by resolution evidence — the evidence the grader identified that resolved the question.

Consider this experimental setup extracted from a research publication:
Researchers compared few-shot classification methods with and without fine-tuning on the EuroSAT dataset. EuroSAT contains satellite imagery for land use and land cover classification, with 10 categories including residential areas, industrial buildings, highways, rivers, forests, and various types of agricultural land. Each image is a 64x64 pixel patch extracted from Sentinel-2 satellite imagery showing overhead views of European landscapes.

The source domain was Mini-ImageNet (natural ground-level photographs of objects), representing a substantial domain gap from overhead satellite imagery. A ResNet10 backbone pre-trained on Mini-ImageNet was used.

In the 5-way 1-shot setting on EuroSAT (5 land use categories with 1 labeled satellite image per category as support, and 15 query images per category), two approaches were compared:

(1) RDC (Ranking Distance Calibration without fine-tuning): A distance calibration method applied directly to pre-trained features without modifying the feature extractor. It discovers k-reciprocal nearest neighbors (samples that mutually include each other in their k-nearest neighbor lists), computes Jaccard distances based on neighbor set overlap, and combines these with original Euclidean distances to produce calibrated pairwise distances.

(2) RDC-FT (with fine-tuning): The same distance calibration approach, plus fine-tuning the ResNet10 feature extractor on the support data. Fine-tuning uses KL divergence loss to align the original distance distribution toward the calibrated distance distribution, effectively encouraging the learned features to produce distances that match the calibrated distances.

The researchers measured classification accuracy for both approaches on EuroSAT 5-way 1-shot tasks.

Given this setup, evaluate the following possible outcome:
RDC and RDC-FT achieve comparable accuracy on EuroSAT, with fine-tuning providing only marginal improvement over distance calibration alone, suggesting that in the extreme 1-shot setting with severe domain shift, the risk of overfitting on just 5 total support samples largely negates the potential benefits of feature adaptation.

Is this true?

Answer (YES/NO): NO